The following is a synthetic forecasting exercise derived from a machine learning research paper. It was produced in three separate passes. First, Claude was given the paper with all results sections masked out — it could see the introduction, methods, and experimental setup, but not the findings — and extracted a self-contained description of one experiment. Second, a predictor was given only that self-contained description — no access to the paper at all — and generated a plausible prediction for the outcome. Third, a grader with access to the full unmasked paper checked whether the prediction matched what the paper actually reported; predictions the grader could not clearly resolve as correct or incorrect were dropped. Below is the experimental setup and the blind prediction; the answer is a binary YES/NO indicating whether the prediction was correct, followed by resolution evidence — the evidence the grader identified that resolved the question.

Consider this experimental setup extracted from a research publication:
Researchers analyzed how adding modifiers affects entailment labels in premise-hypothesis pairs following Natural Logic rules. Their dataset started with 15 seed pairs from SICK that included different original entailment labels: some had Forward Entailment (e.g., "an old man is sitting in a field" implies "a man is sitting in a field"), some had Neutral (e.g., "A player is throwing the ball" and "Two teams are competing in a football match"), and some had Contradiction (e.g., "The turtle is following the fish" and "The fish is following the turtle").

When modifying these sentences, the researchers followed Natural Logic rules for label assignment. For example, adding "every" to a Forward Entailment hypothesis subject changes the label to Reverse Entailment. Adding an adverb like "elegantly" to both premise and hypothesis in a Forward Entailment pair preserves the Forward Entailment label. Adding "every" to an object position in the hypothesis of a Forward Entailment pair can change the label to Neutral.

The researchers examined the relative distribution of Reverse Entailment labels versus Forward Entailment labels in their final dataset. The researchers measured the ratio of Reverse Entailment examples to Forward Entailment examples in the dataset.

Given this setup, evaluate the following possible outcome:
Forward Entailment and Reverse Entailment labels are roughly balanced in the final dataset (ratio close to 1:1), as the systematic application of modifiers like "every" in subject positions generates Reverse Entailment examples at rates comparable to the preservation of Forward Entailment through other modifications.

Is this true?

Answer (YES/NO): NO